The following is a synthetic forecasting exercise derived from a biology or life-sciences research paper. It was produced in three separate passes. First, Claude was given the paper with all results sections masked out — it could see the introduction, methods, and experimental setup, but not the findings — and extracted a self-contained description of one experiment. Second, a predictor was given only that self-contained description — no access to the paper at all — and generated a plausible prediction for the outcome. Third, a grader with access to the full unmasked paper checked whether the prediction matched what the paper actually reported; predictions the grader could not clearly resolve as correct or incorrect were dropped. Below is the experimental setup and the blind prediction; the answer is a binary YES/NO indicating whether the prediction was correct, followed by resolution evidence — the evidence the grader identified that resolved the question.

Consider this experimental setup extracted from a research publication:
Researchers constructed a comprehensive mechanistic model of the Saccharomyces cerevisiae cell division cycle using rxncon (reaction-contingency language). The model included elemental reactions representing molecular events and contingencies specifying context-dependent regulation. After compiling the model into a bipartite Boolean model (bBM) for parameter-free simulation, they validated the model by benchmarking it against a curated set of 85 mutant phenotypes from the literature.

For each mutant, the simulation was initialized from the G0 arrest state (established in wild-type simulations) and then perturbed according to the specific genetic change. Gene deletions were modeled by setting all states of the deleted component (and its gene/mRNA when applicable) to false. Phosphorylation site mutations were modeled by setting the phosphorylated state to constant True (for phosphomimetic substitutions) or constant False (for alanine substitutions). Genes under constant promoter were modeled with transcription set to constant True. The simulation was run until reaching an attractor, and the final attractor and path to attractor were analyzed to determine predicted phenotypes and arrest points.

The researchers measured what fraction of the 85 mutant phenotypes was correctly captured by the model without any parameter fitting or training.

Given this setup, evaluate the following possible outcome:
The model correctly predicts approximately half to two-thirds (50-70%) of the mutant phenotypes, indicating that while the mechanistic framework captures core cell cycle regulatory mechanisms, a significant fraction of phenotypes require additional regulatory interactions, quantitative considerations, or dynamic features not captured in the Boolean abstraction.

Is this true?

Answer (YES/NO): NO